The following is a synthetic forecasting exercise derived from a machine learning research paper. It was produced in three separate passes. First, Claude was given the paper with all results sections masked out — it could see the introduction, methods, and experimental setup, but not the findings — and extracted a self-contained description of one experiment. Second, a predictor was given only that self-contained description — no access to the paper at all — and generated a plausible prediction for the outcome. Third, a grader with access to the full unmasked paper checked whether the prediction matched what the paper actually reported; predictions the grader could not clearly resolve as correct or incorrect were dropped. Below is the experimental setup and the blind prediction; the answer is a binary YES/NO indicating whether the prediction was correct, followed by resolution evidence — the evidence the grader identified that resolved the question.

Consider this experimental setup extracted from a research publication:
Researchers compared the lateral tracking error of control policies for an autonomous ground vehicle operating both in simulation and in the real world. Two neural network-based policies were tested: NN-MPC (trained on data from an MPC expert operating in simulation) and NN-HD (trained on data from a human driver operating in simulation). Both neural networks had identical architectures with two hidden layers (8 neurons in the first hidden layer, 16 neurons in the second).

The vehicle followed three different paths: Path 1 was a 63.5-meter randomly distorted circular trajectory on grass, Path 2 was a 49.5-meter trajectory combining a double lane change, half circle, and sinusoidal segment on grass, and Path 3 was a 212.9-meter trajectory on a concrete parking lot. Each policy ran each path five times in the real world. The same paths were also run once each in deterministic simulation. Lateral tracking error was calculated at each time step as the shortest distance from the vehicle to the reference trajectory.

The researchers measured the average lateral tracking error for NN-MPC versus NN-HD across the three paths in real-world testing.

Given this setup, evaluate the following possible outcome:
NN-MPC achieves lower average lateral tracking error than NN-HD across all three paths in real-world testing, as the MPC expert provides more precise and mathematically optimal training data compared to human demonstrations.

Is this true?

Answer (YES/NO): YES